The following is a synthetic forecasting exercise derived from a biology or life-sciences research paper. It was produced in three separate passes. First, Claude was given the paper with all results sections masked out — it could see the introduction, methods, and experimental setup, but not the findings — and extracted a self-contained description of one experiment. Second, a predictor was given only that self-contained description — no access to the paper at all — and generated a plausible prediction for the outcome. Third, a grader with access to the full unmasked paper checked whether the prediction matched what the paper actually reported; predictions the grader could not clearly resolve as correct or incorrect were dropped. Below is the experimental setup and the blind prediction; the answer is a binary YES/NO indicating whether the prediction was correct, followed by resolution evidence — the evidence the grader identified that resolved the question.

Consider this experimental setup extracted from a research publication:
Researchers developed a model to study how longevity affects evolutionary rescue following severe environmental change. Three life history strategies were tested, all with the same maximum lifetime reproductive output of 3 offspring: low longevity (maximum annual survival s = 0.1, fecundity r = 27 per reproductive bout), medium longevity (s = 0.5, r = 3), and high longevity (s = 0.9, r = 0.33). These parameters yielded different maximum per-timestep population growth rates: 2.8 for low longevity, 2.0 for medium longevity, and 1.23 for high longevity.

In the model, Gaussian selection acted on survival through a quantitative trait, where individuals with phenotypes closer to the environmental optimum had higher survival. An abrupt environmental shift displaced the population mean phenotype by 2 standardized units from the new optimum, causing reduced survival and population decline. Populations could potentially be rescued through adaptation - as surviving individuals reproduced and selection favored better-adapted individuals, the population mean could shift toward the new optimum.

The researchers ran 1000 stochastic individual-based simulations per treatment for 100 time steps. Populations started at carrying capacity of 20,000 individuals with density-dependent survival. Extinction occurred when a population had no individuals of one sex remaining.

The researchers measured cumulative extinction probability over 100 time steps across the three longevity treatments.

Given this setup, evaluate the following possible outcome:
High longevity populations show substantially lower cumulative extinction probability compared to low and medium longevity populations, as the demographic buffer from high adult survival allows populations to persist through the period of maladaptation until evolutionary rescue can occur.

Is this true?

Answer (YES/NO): NO